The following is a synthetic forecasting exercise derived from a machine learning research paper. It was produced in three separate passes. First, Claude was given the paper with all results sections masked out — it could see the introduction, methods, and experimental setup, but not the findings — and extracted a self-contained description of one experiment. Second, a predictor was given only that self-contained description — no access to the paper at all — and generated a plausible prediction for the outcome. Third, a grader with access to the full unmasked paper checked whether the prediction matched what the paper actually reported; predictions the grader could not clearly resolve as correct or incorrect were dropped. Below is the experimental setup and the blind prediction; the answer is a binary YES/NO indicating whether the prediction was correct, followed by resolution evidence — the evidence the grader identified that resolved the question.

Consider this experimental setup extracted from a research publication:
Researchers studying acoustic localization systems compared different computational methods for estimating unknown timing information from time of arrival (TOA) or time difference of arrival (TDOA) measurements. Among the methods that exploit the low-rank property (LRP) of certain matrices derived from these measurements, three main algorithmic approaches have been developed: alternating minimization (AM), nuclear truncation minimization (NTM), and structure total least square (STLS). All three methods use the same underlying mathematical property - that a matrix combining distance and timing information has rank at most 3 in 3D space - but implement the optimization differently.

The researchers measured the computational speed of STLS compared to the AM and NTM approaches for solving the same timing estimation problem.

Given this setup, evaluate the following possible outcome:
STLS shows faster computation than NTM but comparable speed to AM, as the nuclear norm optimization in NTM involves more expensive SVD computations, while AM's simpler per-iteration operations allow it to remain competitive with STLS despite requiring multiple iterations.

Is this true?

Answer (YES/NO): NO